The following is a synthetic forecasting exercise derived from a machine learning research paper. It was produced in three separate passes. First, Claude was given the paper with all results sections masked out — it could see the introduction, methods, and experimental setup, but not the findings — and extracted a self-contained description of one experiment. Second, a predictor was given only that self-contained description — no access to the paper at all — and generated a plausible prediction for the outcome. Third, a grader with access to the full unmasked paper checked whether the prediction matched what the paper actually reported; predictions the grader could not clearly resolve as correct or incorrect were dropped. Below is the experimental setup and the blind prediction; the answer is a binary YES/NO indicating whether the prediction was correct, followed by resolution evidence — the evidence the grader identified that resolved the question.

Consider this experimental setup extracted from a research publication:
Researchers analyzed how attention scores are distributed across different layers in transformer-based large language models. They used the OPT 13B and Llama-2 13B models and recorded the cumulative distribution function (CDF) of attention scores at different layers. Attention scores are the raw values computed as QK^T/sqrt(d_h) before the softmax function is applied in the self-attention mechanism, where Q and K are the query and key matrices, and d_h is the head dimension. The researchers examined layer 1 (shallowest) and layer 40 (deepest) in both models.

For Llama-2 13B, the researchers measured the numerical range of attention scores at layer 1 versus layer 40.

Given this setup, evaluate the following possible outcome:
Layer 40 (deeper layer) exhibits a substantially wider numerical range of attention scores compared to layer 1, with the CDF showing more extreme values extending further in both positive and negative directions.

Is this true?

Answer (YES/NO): NO